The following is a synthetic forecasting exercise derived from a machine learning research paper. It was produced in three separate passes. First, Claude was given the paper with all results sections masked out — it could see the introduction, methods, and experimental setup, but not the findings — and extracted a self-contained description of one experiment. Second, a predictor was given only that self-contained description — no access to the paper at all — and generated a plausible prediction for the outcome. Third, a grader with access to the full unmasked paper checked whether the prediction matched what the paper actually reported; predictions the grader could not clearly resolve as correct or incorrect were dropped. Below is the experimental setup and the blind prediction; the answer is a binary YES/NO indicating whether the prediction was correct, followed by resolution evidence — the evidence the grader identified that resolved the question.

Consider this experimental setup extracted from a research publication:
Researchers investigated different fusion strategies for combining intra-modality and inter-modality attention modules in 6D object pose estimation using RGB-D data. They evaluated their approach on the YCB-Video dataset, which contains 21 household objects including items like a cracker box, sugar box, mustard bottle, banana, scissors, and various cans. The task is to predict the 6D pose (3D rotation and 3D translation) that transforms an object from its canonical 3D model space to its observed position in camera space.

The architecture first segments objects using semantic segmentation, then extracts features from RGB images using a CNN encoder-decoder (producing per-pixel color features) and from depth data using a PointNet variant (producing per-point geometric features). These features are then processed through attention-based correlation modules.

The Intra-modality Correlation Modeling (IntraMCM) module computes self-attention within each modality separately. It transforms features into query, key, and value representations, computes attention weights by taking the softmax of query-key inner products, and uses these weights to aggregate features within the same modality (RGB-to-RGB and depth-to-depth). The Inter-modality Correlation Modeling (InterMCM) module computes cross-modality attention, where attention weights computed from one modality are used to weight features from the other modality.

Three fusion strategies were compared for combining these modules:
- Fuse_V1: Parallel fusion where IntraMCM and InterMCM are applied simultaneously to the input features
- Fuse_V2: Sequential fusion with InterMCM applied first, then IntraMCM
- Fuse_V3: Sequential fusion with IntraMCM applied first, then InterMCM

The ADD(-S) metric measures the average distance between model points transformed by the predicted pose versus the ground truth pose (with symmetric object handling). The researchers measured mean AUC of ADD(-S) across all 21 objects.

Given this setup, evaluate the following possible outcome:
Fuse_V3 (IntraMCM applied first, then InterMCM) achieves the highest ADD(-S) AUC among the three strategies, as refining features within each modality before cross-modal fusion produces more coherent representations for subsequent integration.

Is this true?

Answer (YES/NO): YES